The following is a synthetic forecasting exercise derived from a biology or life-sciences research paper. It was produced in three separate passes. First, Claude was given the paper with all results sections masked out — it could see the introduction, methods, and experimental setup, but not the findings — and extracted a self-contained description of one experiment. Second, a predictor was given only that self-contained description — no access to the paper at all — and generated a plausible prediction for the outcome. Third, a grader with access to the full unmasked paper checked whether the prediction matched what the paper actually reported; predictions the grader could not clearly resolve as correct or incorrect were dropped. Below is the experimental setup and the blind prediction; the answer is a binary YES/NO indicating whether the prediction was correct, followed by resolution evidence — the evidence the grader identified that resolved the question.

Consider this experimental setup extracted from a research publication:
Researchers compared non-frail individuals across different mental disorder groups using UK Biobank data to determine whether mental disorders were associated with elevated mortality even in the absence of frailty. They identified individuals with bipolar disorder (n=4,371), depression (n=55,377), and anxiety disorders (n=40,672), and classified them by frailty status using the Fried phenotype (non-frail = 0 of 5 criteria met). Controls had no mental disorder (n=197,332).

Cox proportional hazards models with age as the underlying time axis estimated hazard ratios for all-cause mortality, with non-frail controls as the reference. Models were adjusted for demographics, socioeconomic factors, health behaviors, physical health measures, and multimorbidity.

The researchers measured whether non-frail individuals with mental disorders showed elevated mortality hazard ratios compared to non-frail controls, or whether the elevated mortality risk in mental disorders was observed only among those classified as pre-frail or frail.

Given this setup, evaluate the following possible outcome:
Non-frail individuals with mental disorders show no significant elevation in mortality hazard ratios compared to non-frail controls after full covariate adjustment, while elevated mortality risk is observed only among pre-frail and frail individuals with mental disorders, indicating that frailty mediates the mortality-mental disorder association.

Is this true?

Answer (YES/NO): NO